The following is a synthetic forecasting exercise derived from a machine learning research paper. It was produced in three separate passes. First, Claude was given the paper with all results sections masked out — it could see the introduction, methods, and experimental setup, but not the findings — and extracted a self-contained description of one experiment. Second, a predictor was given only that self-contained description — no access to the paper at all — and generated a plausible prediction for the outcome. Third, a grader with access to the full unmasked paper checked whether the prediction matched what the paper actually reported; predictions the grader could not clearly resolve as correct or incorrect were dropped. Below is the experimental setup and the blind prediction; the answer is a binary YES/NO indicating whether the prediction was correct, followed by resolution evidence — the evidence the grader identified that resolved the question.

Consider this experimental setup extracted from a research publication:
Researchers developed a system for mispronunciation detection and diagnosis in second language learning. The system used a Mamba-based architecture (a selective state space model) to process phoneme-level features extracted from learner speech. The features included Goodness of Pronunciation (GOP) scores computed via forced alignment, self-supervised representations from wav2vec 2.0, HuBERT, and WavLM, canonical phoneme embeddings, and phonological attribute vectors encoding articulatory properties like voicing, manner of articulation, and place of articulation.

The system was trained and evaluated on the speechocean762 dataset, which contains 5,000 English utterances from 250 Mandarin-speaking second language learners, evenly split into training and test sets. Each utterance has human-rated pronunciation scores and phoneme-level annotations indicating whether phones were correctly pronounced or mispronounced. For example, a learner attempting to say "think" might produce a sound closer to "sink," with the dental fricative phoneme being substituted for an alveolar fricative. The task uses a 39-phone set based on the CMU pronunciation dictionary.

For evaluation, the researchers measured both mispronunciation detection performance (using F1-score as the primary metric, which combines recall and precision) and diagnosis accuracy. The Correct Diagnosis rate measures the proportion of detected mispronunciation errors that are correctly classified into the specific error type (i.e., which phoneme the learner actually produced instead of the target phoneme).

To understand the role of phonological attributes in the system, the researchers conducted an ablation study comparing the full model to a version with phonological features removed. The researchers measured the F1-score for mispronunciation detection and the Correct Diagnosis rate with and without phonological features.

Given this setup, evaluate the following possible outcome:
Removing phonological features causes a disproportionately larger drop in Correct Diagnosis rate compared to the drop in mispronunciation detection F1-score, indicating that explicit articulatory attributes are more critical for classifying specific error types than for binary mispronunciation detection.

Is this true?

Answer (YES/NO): NO